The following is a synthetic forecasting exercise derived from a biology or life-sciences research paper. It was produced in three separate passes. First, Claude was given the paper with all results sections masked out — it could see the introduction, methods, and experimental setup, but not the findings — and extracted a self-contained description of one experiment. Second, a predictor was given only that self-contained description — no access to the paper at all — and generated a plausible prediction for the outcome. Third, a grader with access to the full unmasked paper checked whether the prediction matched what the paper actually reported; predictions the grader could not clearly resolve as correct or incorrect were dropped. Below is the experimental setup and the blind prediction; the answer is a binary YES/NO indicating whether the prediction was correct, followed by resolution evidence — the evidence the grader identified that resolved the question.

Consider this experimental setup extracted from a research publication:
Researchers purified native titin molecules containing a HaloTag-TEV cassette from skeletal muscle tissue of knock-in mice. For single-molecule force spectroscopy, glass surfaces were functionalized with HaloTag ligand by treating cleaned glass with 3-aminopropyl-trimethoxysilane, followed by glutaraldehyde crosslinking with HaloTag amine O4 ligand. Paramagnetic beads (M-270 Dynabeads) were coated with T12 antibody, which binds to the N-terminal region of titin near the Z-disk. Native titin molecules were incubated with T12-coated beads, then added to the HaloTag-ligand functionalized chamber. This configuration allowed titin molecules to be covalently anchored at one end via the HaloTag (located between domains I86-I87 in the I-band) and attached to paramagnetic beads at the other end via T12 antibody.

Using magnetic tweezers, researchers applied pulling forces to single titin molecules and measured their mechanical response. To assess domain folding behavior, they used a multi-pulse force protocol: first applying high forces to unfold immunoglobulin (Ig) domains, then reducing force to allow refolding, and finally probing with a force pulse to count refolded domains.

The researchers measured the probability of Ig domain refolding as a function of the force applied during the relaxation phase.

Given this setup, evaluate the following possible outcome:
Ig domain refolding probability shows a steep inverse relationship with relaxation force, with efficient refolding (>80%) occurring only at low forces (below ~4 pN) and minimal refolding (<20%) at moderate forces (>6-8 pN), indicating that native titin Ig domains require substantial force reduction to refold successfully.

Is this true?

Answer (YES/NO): NO